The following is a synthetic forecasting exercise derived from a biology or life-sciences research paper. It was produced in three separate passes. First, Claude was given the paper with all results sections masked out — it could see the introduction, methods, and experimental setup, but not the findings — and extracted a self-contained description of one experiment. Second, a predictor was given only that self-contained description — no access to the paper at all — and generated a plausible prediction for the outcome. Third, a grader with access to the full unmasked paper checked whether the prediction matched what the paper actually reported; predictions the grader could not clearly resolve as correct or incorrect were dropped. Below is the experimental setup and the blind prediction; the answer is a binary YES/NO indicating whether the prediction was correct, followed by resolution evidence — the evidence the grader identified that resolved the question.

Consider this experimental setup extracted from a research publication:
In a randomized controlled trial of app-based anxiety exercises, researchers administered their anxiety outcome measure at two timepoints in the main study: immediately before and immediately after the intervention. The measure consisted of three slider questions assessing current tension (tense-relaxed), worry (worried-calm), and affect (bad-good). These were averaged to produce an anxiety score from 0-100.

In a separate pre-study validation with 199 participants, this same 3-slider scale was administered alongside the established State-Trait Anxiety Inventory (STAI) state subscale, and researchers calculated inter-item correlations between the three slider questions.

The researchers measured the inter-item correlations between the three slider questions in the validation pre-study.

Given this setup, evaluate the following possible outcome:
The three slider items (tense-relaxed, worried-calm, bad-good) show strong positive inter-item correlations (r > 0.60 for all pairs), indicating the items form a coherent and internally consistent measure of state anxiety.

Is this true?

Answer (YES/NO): YES